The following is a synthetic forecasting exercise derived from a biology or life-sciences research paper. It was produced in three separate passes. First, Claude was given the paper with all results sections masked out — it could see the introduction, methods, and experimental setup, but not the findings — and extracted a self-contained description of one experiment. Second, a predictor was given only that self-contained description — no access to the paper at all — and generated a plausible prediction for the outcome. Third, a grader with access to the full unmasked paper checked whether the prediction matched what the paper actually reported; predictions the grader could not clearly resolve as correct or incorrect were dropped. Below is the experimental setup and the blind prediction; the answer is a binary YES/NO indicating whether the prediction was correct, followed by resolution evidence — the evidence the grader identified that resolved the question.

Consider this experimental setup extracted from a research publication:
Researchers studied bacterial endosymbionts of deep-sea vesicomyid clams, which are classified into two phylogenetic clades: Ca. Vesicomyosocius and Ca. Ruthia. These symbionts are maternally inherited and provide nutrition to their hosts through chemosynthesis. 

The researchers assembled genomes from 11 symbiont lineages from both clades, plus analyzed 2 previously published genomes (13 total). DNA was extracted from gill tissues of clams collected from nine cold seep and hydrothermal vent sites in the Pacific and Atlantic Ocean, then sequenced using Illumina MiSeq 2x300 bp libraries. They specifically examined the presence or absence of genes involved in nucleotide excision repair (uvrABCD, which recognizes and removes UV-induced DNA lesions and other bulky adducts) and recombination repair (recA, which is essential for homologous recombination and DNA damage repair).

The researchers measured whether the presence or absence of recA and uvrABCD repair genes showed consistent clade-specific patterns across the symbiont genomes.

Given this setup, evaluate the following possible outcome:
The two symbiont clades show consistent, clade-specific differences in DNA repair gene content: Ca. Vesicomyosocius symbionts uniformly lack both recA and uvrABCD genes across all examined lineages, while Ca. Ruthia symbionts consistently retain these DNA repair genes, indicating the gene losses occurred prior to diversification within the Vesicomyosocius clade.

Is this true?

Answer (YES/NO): NO